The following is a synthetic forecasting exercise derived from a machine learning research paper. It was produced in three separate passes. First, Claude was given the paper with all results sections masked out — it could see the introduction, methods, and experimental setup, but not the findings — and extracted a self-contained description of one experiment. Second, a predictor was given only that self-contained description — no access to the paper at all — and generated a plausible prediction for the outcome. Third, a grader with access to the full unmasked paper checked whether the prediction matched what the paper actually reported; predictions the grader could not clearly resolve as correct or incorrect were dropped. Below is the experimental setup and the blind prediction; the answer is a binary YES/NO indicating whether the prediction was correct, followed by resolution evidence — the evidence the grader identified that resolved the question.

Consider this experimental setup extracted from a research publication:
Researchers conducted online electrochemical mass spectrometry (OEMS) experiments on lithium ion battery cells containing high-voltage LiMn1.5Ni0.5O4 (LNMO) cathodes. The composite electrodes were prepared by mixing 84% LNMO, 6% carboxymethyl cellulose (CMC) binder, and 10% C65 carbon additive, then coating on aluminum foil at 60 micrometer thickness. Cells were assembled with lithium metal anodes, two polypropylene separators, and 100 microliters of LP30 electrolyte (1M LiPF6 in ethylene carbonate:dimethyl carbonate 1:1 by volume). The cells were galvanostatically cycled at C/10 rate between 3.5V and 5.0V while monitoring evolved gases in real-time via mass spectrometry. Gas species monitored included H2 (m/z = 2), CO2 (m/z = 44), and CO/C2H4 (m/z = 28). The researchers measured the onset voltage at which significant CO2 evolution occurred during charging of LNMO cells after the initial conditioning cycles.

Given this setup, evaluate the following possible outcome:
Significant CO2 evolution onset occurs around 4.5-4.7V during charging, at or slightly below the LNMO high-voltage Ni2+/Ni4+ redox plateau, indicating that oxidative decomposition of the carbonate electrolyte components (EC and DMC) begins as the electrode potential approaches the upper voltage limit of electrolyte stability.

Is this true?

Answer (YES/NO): NO